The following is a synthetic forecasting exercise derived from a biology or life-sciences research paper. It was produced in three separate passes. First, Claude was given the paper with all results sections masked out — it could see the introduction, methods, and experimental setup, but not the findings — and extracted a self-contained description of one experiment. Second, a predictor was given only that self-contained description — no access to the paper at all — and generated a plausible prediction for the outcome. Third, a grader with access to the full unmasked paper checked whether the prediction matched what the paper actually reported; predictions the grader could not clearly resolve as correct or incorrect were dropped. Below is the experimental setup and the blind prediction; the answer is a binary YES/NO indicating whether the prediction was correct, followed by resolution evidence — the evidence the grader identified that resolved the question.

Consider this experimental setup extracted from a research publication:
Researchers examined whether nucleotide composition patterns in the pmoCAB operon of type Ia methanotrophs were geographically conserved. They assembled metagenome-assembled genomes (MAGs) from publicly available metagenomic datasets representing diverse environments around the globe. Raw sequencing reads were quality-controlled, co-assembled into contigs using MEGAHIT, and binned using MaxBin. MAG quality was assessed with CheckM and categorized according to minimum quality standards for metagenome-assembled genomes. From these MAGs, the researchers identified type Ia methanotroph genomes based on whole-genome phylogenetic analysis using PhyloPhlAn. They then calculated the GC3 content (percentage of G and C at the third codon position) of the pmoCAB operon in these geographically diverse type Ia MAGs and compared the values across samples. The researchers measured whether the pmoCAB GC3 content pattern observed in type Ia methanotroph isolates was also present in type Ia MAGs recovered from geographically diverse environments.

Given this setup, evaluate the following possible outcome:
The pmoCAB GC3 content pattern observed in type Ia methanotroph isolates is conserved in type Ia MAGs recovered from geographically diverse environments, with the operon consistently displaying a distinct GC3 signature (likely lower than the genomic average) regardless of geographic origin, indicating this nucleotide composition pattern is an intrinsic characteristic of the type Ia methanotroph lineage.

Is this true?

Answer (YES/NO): YES